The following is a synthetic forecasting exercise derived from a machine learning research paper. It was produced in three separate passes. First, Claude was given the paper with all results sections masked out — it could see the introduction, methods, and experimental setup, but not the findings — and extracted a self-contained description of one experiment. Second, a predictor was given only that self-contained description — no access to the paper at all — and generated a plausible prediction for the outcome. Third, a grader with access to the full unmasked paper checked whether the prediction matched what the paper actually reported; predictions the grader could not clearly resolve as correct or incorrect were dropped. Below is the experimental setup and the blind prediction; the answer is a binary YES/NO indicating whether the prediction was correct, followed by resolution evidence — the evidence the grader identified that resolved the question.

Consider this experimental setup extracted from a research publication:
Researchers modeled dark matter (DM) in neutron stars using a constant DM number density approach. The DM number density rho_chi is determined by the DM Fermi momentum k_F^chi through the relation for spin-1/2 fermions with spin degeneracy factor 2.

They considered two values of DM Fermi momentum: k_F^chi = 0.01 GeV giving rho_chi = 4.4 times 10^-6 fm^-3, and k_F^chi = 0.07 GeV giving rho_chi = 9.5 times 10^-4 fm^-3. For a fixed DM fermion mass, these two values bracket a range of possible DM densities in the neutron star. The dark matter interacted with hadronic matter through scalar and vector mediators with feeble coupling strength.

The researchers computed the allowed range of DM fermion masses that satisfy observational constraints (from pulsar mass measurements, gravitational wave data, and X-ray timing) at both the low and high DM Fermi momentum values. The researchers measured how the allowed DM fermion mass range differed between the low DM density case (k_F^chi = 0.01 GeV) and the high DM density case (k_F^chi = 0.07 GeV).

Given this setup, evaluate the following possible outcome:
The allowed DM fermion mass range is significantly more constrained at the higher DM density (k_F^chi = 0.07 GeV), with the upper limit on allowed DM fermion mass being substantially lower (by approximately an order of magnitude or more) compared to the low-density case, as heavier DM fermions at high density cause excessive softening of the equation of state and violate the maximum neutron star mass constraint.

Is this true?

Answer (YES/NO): NO